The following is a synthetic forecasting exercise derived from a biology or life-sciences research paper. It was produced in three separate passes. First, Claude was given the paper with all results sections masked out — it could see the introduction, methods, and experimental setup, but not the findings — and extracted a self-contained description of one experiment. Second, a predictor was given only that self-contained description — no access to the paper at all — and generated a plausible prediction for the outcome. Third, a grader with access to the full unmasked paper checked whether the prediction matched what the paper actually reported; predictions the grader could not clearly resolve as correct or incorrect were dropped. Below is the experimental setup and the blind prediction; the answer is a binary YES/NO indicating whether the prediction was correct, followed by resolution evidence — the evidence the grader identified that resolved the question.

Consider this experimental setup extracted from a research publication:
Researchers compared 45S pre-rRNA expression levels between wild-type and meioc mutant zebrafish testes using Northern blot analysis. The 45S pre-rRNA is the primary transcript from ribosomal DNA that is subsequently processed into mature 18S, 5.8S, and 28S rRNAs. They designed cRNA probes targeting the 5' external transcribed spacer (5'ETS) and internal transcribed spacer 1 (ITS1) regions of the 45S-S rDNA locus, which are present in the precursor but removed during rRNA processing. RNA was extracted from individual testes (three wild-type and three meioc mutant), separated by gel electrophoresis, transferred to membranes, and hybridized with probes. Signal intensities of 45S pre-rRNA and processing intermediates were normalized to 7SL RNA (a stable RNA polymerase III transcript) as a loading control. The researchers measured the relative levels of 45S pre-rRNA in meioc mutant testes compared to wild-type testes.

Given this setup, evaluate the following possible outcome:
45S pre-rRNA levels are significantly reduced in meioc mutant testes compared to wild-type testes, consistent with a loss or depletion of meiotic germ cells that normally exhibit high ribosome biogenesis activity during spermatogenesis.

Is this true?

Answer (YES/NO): NO